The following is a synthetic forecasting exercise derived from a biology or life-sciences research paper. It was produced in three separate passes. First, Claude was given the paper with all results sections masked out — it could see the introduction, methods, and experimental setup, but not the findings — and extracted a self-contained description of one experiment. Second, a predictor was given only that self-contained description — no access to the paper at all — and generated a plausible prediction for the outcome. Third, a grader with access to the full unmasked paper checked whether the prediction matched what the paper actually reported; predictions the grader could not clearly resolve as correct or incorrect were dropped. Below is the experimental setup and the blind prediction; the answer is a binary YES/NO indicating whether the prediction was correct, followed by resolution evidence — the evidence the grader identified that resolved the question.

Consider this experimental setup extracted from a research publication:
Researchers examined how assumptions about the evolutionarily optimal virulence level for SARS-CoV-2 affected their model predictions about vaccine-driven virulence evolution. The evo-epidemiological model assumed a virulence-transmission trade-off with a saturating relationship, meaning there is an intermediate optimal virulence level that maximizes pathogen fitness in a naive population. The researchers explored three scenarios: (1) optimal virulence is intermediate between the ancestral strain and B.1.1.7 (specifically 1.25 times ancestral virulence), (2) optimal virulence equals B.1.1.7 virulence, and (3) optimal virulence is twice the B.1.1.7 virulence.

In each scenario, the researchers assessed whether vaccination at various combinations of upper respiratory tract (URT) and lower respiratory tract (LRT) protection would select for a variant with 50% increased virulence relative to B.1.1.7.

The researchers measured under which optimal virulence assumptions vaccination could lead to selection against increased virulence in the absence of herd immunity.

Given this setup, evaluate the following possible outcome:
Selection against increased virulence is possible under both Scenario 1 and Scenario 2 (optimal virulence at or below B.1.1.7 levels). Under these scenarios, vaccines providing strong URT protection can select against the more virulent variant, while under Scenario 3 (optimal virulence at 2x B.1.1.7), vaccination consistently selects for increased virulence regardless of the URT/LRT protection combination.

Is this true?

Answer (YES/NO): NO